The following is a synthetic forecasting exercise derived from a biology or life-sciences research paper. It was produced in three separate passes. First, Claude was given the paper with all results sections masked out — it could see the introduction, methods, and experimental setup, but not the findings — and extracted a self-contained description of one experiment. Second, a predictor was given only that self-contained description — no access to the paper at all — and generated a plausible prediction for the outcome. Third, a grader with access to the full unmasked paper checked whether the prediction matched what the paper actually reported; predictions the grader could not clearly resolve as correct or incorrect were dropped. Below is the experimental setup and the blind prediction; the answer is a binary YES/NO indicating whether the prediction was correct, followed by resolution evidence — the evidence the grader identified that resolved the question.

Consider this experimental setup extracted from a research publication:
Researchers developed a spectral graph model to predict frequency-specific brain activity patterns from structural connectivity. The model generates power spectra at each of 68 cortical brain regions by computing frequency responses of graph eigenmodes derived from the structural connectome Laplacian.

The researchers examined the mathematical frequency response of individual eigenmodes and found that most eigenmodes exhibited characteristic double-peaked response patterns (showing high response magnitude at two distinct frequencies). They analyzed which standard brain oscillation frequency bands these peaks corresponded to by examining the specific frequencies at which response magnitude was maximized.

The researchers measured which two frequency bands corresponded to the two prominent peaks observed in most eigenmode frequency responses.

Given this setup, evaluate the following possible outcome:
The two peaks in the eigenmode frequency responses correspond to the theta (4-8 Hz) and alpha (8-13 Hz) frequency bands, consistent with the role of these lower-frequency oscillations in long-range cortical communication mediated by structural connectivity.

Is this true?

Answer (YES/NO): NO